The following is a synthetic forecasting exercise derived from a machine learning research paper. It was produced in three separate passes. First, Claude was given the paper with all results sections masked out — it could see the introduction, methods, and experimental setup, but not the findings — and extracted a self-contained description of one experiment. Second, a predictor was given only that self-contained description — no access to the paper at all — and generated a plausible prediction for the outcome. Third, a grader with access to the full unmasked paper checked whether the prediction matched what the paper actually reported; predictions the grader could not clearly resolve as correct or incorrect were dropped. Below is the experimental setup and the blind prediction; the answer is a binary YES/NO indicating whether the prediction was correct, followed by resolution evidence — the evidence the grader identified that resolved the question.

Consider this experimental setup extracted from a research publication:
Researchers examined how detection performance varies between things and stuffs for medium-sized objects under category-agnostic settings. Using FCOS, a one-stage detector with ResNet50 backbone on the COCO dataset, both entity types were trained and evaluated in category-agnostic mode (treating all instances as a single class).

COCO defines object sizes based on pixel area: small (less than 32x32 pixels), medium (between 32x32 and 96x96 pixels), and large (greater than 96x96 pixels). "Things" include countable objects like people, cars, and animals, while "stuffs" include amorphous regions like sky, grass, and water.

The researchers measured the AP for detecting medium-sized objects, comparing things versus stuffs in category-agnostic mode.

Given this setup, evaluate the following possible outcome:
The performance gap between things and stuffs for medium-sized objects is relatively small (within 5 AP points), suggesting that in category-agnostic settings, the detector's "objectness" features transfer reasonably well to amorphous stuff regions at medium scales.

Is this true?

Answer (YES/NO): NO